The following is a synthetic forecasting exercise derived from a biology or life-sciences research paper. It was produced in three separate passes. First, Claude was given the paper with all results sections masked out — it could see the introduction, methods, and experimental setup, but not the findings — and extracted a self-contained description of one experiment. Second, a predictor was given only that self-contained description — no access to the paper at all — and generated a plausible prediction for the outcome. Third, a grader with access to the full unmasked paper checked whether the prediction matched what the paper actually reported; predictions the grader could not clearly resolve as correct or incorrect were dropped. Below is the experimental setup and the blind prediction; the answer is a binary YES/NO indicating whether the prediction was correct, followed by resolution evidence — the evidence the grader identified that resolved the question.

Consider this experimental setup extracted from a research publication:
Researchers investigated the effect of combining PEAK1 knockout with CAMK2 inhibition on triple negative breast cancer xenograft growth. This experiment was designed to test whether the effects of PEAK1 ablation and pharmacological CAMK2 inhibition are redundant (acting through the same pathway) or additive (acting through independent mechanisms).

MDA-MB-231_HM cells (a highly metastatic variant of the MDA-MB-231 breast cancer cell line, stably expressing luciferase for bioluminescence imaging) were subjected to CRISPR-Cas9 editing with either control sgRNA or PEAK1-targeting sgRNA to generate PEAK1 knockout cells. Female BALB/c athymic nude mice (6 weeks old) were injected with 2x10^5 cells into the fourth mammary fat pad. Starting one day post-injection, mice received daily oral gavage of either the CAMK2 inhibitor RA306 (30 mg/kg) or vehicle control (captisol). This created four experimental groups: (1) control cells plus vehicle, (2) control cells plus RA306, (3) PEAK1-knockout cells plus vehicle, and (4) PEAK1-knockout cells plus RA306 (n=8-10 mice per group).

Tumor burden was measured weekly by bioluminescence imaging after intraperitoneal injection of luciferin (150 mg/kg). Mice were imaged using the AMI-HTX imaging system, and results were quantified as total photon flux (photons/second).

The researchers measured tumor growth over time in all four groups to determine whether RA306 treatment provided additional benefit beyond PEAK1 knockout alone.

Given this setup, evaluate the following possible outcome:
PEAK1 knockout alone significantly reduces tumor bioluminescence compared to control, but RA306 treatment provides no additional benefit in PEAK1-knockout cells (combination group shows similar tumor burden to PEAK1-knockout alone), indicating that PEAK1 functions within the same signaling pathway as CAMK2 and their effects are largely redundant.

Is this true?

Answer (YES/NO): YES